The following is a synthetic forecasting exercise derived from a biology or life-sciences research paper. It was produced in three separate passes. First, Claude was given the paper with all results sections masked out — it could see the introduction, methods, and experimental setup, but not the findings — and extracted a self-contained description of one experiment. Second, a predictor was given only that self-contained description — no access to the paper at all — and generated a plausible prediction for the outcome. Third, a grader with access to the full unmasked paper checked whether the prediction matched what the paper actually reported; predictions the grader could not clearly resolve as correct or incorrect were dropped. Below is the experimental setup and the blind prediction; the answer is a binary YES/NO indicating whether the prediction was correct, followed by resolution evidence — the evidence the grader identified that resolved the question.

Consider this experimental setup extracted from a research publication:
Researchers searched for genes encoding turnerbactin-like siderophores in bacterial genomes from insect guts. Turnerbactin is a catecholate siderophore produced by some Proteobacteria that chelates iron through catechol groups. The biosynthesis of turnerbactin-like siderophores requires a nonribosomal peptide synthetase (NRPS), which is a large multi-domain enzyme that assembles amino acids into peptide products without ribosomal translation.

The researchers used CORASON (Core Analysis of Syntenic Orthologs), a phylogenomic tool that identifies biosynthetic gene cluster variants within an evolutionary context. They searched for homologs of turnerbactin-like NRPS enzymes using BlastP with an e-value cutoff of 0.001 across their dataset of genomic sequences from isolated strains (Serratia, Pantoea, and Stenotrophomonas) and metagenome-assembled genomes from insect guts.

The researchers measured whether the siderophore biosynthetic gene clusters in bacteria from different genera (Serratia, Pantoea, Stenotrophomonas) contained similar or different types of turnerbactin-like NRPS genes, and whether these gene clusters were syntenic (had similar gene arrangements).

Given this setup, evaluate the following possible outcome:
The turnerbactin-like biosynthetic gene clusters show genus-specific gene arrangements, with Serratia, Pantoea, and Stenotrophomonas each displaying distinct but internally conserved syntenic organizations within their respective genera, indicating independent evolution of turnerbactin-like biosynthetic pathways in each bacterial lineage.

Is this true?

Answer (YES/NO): NO